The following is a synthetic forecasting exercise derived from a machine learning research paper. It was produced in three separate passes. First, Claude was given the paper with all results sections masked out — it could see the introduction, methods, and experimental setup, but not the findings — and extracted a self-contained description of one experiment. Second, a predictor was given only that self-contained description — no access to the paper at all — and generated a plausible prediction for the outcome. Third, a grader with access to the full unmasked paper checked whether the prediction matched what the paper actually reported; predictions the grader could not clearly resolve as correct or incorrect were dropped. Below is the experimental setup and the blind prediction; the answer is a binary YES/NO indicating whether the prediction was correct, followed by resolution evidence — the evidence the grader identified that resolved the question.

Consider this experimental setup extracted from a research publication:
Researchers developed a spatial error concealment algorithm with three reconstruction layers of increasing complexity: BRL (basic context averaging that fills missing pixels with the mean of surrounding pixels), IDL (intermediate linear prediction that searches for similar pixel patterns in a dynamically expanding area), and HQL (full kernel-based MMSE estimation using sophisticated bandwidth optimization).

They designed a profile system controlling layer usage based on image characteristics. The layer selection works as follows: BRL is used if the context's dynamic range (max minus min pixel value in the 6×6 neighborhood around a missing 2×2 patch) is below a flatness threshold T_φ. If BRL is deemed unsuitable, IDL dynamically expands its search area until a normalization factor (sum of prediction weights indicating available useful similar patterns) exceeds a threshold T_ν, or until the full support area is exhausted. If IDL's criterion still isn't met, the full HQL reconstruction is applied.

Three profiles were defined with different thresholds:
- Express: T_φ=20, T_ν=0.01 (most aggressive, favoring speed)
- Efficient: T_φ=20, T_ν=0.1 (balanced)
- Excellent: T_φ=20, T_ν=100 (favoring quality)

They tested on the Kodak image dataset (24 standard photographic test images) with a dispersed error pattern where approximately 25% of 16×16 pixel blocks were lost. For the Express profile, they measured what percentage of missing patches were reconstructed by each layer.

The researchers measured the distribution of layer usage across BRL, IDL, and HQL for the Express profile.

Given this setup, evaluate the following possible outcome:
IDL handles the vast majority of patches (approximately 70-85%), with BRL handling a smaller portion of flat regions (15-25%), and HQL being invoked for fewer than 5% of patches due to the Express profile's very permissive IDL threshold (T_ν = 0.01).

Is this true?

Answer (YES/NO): NO